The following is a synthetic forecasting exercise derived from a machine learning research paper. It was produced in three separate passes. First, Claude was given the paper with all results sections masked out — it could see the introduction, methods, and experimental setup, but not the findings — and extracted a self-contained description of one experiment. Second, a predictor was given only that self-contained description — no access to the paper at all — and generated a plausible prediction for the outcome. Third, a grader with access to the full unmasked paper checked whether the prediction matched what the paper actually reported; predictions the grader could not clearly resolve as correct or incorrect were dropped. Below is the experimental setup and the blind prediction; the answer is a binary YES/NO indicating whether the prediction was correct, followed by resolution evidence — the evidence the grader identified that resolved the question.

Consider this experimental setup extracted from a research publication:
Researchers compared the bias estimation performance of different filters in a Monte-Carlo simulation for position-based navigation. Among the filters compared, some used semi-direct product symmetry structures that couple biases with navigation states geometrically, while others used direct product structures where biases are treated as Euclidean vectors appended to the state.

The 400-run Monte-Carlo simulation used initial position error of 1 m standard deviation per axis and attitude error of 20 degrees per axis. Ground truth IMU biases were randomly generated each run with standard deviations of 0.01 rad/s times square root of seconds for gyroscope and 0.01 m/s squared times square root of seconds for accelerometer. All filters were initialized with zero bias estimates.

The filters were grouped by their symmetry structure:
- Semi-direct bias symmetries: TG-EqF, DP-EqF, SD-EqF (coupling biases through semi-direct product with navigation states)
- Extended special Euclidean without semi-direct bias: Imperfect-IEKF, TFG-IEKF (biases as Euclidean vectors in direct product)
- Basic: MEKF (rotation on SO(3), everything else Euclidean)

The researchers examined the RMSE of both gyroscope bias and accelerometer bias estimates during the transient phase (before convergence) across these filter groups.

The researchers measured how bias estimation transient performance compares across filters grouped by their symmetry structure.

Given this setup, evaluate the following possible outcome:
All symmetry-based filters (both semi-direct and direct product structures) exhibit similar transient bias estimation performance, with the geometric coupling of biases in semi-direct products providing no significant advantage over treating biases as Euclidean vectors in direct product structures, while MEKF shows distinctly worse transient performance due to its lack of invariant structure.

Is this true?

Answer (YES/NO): NO